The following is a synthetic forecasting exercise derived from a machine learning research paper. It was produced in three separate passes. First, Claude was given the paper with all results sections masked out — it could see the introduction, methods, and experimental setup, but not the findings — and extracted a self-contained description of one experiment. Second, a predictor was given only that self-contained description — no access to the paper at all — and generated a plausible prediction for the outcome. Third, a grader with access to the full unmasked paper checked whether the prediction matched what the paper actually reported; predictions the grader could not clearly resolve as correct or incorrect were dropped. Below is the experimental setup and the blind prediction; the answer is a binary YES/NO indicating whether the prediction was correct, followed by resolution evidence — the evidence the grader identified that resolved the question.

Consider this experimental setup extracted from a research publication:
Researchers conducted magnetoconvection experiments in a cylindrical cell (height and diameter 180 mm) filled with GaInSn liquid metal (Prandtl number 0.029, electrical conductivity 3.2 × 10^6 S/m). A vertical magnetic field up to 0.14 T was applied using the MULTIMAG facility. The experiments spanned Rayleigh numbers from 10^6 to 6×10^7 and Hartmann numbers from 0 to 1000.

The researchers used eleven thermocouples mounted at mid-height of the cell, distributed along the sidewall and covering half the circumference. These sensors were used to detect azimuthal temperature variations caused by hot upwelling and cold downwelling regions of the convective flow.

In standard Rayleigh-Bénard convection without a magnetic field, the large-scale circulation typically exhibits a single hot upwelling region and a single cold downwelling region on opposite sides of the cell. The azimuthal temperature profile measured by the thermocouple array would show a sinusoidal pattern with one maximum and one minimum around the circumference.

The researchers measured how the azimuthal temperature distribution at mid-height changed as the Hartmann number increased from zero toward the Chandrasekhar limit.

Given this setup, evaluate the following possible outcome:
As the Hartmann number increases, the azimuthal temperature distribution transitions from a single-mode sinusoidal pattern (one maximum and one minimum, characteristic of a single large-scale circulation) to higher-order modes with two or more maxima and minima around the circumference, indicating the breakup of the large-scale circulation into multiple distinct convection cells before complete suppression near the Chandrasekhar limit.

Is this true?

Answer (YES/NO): YES